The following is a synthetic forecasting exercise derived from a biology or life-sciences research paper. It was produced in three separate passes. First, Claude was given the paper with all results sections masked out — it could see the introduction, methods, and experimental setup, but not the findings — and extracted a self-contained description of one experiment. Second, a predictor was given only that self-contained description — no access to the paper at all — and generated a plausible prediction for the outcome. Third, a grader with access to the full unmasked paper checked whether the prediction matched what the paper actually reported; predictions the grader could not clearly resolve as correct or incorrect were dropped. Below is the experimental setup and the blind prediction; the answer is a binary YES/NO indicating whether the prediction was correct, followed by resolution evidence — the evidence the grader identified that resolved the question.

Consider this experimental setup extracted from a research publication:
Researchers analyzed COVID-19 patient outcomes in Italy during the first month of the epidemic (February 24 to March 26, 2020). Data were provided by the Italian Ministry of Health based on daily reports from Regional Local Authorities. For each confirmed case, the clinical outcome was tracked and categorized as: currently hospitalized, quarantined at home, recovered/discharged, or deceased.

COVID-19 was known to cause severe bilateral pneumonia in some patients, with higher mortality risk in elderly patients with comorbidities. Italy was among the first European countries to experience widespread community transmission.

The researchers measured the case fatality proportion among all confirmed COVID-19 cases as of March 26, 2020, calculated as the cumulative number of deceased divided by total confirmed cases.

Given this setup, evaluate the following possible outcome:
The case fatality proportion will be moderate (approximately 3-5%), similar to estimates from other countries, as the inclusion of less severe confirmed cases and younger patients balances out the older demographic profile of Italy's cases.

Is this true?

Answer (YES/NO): NO